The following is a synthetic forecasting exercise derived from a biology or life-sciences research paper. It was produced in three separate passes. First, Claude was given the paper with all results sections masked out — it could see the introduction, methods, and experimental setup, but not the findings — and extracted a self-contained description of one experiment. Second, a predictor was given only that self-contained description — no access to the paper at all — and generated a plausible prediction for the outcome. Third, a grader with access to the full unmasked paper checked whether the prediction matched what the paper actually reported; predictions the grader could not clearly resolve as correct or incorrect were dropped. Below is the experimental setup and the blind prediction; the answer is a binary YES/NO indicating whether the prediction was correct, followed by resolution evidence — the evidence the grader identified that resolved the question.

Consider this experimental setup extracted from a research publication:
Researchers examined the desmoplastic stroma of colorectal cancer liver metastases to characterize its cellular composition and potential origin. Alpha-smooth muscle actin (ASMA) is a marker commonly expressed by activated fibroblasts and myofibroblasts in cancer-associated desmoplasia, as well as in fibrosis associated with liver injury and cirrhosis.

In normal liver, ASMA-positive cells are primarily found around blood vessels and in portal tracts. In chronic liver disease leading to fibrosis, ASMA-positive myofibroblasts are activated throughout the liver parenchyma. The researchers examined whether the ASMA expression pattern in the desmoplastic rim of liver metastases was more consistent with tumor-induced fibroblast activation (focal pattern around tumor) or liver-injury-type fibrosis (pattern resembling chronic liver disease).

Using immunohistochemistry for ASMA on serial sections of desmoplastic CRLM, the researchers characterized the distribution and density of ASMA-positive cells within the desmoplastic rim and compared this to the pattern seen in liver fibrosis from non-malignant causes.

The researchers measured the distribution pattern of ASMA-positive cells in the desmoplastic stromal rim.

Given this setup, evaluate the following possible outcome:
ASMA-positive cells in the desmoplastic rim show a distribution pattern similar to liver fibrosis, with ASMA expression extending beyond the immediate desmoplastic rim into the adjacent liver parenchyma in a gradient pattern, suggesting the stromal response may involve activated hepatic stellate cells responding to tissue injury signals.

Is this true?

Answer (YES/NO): NO